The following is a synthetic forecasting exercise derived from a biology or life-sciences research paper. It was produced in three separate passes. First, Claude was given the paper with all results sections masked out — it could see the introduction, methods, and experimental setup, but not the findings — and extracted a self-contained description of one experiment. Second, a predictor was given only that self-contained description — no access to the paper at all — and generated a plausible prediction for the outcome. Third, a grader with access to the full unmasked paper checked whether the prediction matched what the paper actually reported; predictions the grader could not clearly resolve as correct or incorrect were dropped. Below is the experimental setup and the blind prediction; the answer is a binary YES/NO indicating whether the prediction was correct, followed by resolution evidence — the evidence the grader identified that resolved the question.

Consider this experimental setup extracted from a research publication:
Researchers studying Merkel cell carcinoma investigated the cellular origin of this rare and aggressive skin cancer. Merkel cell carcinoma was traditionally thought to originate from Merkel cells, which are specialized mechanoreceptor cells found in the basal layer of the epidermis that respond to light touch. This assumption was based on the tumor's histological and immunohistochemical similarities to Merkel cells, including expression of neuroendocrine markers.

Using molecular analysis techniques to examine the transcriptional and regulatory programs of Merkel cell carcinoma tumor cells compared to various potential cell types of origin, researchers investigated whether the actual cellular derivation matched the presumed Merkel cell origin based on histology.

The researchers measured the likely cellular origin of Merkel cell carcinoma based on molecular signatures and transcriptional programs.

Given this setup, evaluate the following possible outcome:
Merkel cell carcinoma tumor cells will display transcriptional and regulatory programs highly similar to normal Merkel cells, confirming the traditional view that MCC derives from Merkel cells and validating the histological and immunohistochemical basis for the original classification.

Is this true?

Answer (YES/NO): NO